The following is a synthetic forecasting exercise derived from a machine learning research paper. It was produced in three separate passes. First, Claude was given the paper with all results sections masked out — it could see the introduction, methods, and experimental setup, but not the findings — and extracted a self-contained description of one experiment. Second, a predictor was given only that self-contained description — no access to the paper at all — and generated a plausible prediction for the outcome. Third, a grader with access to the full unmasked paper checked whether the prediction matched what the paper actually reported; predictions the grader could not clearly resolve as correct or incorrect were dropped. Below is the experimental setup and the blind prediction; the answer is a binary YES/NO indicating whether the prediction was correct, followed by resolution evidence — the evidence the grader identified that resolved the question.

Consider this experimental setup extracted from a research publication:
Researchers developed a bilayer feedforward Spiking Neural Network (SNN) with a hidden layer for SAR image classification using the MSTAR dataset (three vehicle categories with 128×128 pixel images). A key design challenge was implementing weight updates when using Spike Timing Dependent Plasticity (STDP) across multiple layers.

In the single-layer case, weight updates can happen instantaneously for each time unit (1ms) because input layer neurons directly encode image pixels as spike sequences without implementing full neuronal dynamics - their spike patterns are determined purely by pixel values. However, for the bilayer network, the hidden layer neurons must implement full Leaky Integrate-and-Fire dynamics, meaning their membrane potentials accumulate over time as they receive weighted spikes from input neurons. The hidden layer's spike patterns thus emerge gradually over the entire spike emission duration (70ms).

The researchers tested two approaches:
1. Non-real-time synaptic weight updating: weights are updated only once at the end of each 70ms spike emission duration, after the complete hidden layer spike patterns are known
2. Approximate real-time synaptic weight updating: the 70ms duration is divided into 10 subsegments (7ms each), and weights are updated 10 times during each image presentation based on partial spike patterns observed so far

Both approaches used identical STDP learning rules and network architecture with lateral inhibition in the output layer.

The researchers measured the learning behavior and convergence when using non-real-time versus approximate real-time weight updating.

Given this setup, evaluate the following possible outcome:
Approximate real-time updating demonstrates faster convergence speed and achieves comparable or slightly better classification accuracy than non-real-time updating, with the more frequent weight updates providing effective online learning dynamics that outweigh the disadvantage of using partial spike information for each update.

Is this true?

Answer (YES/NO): YES